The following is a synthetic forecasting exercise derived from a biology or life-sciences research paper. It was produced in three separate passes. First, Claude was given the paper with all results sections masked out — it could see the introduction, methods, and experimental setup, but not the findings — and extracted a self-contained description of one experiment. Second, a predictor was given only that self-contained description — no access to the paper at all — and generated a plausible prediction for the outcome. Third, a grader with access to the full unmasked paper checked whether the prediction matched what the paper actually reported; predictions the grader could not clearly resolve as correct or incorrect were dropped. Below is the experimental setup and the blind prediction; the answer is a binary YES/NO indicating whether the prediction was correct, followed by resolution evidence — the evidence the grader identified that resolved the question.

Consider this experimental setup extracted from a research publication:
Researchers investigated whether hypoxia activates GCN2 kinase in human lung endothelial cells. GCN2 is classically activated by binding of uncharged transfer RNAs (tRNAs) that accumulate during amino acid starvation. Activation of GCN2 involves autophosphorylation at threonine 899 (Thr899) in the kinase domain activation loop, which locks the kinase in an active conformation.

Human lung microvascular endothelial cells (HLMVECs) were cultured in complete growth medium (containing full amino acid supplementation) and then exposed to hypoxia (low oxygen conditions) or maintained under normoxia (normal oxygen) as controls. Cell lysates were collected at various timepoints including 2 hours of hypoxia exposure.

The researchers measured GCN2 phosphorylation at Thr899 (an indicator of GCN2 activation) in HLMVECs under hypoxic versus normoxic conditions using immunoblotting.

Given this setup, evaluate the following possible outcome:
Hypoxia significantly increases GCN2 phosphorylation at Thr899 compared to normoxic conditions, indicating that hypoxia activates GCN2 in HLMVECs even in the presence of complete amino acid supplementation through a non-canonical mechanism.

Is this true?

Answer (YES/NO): YES